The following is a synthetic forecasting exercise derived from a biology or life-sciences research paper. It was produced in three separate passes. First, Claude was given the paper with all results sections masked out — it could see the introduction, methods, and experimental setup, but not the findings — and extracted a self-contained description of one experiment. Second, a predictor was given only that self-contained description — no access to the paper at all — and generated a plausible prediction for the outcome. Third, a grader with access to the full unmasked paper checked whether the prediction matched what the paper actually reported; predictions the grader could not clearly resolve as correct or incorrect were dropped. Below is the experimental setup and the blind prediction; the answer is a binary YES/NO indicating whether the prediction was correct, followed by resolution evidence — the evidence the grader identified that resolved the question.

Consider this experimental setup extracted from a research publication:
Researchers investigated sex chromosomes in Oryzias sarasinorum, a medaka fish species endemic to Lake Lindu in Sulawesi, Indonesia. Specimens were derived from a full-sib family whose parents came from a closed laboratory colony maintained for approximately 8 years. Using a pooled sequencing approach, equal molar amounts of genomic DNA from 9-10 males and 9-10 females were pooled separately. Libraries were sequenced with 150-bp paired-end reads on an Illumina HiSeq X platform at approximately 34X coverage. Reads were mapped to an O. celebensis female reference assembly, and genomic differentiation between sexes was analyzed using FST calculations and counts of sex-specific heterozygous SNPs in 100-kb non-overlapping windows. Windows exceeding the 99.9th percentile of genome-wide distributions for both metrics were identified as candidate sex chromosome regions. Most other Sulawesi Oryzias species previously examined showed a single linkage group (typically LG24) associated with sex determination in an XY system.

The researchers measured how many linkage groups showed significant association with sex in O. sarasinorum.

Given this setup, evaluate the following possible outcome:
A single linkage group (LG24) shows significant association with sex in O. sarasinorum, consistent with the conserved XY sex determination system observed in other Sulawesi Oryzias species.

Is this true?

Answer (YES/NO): NO